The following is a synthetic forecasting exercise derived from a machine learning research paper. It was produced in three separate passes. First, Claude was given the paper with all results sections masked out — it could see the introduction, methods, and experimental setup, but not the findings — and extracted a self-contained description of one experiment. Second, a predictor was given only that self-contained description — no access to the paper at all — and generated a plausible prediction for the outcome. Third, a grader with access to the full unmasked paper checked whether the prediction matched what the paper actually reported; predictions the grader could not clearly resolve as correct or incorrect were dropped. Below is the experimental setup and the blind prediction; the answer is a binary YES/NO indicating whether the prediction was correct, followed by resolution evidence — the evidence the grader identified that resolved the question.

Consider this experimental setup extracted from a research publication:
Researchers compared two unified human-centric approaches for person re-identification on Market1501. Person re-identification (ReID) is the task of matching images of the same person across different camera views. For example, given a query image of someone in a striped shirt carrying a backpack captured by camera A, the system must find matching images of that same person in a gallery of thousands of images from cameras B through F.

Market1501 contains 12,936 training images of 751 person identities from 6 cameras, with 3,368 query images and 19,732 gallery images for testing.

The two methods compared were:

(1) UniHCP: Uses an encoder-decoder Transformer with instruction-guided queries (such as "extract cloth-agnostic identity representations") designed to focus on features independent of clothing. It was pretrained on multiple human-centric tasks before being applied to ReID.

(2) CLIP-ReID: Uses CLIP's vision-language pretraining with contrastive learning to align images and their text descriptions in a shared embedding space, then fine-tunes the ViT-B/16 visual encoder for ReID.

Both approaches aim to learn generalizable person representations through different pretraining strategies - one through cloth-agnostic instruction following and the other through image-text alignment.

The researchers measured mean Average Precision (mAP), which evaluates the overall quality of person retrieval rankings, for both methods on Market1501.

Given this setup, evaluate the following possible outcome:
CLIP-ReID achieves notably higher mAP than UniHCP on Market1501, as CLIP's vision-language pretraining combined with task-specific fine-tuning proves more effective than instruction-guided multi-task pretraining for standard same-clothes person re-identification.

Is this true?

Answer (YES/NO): NO